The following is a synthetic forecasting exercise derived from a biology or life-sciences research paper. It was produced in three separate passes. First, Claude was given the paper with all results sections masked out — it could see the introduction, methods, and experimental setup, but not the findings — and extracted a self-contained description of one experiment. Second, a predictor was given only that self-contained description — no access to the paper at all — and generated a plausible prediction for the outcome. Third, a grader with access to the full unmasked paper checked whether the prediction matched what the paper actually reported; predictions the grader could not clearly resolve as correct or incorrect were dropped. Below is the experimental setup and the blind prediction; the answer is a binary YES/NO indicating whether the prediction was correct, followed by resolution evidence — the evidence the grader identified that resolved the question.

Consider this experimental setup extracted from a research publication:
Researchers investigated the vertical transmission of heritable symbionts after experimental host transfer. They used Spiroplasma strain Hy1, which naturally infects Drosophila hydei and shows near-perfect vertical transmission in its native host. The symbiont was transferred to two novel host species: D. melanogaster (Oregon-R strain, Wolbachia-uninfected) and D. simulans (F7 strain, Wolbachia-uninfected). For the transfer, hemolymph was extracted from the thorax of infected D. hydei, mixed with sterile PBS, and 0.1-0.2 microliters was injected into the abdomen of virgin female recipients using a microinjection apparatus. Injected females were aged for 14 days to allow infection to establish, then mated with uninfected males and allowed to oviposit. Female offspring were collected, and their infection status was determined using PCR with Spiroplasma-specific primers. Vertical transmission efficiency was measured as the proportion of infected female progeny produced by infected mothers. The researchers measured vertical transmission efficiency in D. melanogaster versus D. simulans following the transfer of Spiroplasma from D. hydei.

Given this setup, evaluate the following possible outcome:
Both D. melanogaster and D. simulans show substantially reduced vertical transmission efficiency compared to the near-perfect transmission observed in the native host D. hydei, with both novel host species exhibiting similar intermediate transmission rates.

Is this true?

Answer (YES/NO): YES